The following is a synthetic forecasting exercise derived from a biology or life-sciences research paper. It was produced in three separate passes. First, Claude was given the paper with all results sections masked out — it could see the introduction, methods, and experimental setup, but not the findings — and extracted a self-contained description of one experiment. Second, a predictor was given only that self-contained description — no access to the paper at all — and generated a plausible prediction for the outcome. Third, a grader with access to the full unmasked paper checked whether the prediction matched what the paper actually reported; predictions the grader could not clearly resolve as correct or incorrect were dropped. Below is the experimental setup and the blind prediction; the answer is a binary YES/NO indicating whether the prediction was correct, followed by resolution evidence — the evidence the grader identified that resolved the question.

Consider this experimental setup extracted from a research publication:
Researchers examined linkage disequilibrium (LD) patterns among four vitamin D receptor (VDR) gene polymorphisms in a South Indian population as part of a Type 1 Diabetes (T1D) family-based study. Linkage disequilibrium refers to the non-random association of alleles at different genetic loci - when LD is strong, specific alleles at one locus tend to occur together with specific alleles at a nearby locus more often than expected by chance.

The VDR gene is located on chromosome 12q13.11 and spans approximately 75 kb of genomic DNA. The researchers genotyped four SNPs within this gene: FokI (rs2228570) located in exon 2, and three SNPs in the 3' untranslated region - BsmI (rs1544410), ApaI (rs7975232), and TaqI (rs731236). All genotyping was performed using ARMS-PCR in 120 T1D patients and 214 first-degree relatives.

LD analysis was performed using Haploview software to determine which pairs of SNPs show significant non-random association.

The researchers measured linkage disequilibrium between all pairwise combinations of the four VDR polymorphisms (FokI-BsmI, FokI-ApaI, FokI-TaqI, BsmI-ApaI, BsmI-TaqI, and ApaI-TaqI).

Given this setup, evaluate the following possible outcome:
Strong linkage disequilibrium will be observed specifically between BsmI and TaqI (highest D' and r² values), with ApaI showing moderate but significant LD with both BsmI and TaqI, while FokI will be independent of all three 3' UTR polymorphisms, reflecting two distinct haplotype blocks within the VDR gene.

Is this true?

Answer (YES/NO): NO